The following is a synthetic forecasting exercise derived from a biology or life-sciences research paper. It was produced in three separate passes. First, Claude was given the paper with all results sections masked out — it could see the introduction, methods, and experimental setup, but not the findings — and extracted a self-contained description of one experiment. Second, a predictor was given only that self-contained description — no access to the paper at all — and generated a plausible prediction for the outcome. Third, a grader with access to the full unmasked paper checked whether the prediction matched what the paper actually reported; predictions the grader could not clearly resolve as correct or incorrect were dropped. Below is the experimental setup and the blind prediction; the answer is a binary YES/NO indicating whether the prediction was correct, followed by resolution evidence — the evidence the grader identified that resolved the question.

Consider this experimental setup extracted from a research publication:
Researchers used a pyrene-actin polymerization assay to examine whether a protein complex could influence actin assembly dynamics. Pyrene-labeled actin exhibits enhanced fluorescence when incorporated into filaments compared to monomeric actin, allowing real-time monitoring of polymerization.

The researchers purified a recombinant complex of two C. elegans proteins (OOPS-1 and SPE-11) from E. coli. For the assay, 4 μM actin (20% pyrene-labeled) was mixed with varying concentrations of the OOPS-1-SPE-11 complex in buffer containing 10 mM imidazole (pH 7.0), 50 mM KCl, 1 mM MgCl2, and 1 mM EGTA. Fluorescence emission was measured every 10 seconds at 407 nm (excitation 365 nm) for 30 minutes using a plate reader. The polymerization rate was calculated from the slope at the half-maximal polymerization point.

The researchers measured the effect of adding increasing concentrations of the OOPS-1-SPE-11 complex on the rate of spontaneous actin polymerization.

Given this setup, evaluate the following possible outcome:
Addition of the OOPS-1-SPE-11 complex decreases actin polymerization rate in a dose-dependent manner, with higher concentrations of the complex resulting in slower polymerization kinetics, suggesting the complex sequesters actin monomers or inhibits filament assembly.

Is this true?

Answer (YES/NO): YES